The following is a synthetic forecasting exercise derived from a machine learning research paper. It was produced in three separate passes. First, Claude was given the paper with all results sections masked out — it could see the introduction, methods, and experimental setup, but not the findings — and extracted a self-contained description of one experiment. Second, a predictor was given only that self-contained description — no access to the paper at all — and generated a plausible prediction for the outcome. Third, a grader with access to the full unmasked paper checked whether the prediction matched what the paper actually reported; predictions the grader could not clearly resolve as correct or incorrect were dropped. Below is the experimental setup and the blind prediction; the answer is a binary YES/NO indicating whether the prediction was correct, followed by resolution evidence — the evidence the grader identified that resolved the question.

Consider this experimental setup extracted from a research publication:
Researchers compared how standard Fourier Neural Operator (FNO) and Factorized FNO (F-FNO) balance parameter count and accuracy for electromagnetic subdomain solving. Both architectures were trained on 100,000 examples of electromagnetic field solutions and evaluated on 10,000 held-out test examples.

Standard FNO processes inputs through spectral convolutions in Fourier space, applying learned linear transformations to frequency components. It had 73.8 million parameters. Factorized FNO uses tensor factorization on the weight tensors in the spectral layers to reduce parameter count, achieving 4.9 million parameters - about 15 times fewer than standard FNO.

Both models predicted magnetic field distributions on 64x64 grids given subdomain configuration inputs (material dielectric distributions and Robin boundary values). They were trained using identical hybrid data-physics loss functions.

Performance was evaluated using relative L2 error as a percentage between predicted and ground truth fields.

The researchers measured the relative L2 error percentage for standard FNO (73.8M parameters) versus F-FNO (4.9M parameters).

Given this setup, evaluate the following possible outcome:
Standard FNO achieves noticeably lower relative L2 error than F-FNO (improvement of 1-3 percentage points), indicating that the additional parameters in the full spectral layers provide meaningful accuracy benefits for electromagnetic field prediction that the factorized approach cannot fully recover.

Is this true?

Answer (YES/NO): NO